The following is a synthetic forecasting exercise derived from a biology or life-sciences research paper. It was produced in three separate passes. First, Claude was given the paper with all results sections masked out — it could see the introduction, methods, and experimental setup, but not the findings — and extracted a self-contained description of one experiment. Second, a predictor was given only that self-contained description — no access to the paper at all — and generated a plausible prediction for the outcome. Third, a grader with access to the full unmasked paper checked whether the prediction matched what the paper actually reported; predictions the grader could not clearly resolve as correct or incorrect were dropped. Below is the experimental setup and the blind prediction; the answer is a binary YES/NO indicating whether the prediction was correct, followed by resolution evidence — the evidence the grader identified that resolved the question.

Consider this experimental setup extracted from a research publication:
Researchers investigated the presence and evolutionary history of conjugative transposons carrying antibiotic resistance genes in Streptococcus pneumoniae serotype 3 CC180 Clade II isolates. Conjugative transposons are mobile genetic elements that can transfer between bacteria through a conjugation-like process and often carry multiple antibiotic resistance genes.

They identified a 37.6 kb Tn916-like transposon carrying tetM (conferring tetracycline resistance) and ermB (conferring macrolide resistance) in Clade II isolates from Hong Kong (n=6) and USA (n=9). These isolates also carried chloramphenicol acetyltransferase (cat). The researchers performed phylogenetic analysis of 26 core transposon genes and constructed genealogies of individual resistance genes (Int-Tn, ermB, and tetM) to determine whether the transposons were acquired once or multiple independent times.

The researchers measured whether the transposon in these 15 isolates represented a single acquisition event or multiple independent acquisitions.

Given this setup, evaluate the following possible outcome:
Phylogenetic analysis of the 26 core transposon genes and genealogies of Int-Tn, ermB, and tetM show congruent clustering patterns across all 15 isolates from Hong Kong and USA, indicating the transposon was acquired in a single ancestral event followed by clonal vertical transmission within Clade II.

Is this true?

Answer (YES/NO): NO